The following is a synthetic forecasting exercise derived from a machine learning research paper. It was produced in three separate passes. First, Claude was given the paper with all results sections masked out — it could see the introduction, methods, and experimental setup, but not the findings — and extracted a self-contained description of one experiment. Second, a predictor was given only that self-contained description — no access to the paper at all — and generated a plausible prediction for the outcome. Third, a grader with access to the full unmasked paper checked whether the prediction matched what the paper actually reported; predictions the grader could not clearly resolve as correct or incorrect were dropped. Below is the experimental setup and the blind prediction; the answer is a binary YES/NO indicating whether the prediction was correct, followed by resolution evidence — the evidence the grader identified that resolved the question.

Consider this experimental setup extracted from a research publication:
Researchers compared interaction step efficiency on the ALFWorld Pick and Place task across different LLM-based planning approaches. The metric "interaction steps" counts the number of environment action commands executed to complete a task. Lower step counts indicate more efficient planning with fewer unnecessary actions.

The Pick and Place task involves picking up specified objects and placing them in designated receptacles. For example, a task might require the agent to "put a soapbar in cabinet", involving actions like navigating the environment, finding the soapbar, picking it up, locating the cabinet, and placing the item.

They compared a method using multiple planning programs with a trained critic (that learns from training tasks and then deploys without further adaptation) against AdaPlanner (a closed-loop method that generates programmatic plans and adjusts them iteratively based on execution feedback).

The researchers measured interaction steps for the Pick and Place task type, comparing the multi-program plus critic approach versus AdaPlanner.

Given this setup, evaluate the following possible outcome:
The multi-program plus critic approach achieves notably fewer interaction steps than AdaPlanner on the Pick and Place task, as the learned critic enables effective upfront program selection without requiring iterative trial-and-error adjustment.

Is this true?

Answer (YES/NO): NO